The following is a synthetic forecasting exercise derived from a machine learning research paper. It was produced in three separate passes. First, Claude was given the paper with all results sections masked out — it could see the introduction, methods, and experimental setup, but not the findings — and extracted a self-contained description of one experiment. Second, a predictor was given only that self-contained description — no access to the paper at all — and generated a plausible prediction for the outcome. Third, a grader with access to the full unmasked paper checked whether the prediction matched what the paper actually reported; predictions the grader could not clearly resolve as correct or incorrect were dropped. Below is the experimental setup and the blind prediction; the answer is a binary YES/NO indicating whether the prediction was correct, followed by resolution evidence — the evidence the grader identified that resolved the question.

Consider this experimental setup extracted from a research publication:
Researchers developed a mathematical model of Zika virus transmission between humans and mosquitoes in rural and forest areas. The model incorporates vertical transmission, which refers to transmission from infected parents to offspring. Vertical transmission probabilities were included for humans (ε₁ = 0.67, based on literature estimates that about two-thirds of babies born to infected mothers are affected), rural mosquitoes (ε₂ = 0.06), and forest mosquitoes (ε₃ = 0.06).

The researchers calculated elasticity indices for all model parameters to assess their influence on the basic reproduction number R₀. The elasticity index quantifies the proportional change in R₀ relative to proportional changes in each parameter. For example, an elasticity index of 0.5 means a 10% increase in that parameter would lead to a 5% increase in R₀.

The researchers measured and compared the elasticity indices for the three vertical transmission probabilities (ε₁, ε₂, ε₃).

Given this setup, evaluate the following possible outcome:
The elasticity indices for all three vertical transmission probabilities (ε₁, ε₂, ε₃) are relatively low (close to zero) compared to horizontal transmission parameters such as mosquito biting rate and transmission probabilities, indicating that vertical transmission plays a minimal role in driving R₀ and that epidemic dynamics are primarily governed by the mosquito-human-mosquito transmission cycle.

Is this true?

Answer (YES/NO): YES